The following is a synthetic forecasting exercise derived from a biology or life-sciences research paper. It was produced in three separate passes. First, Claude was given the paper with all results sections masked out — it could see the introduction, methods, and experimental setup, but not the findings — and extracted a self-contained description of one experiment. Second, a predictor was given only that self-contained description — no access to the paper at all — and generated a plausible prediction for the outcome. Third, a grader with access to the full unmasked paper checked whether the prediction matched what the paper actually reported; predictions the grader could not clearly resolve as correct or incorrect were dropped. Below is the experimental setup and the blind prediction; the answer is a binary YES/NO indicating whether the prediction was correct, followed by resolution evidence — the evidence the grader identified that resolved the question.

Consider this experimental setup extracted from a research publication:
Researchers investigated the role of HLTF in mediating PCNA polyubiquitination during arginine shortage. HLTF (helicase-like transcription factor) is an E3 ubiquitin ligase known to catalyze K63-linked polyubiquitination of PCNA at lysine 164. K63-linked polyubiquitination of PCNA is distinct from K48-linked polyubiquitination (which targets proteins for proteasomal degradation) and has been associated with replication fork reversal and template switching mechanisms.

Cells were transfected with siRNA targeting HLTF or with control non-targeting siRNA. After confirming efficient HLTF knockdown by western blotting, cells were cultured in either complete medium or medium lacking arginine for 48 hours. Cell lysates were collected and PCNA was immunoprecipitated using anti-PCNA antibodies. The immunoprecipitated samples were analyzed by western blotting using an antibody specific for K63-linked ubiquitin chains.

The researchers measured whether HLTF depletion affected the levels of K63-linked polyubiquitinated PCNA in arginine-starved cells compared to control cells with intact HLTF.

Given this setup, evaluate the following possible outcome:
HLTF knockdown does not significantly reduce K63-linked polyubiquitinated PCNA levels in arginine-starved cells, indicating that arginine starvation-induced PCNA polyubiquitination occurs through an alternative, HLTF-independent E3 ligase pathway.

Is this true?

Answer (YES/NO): NO